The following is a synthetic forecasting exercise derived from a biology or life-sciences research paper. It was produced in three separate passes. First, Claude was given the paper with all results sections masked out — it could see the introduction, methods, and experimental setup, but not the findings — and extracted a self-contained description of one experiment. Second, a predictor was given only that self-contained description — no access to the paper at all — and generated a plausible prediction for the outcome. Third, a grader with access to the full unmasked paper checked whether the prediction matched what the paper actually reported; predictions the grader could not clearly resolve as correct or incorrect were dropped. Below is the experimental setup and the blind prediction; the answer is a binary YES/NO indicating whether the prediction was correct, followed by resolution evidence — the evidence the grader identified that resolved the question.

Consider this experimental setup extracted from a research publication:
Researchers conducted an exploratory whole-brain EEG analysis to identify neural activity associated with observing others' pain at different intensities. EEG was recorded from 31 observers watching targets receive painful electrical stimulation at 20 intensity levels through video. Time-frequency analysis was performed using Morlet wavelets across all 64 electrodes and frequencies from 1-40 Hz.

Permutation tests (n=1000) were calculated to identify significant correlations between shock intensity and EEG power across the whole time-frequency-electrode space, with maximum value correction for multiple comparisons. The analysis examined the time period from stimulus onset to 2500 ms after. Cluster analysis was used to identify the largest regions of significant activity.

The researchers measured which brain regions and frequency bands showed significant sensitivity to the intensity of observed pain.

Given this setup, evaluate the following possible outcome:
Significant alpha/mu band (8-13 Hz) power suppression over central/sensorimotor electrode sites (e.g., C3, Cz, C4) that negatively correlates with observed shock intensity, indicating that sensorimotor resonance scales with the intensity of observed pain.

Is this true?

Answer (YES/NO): NO